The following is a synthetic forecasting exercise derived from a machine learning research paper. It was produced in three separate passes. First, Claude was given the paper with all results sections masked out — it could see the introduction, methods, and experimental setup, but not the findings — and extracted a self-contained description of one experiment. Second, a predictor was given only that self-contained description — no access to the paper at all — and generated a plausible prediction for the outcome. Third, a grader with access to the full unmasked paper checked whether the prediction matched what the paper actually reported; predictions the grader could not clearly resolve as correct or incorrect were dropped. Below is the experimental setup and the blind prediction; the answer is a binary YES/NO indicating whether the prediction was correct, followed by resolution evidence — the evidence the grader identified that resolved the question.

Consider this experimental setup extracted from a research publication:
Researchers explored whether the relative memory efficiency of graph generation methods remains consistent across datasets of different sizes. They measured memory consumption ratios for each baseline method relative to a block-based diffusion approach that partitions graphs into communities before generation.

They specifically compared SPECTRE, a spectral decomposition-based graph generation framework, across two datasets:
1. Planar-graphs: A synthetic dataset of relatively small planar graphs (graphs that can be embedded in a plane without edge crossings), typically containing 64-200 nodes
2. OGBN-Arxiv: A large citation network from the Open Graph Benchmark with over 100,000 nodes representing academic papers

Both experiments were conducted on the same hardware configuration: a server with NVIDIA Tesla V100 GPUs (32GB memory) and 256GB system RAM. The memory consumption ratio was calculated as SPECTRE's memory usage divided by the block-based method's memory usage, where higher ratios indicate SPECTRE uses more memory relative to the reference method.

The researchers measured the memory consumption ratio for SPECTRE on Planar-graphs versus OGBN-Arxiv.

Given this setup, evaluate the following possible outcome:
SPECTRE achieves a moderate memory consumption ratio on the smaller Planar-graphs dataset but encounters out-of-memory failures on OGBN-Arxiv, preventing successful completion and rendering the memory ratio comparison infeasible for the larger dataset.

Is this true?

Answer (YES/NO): NO